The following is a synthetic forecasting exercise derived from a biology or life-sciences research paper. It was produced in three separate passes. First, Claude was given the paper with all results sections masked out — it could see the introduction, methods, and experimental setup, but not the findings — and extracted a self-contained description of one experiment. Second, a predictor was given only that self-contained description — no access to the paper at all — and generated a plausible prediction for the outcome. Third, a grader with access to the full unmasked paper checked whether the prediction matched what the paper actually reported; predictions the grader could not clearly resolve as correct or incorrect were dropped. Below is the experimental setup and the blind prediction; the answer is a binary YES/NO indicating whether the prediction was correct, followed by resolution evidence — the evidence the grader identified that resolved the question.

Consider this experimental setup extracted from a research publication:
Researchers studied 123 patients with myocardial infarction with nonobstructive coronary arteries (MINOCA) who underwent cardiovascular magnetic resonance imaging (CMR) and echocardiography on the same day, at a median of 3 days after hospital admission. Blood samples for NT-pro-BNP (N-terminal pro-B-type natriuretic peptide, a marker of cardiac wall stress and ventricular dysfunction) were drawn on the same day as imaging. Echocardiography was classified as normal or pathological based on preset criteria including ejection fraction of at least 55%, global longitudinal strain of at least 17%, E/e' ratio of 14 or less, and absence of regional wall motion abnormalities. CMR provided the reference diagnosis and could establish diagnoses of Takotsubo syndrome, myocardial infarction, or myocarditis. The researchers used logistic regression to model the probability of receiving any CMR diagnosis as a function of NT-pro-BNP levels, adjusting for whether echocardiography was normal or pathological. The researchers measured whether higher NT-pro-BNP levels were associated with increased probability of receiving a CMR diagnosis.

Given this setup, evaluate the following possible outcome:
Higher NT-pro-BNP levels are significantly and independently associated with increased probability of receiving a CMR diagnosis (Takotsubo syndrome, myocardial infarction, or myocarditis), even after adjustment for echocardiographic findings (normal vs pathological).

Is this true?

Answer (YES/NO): YES